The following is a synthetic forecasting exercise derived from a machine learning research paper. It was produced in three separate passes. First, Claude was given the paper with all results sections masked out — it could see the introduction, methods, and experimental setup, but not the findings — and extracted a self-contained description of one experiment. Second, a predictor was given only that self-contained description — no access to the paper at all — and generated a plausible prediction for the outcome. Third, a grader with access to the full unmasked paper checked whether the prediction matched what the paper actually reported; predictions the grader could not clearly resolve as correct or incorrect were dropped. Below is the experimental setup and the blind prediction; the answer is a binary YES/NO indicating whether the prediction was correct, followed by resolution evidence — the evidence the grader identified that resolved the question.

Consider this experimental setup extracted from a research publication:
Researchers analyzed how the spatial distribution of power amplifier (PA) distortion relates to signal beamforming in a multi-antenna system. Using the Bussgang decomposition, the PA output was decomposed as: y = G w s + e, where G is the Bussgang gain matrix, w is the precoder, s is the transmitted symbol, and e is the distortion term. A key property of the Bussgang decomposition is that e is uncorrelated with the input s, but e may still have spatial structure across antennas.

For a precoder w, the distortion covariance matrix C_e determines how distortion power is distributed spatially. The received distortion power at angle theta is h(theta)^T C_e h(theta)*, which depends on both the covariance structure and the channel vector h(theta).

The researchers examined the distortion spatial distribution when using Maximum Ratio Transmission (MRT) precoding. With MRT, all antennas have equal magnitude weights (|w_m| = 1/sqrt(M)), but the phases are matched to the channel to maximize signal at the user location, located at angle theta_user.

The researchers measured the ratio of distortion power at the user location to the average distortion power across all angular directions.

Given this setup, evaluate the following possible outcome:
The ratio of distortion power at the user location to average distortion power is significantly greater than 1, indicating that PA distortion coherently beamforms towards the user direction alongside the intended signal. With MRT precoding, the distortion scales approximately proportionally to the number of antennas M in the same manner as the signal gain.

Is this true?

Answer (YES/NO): YES